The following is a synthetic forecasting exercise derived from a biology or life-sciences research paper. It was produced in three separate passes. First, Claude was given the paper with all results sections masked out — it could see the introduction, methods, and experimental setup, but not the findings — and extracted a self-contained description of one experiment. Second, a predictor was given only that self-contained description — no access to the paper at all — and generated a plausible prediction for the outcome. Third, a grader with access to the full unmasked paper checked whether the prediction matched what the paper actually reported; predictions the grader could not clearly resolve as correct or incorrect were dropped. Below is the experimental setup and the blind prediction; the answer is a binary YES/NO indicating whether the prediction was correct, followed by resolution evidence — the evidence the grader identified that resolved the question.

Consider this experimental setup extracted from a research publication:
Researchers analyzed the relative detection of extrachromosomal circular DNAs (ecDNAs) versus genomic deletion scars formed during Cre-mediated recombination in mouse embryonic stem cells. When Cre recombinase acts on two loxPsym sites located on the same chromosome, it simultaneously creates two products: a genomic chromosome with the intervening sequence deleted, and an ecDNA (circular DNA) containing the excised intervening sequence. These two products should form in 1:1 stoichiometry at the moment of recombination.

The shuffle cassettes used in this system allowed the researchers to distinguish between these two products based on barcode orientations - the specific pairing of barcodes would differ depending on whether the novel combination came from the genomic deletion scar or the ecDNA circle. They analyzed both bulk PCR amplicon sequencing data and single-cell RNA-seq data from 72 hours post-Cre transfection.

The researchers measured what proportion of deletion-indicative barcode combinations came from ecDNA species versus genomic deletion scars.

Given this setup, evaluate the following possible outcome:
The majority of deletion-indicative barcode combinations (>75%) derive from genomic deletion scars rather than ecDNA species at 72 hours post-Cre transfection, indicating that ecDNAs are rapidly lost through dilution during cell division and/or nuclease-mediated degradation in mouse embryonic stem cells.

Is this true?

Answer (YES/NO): NO